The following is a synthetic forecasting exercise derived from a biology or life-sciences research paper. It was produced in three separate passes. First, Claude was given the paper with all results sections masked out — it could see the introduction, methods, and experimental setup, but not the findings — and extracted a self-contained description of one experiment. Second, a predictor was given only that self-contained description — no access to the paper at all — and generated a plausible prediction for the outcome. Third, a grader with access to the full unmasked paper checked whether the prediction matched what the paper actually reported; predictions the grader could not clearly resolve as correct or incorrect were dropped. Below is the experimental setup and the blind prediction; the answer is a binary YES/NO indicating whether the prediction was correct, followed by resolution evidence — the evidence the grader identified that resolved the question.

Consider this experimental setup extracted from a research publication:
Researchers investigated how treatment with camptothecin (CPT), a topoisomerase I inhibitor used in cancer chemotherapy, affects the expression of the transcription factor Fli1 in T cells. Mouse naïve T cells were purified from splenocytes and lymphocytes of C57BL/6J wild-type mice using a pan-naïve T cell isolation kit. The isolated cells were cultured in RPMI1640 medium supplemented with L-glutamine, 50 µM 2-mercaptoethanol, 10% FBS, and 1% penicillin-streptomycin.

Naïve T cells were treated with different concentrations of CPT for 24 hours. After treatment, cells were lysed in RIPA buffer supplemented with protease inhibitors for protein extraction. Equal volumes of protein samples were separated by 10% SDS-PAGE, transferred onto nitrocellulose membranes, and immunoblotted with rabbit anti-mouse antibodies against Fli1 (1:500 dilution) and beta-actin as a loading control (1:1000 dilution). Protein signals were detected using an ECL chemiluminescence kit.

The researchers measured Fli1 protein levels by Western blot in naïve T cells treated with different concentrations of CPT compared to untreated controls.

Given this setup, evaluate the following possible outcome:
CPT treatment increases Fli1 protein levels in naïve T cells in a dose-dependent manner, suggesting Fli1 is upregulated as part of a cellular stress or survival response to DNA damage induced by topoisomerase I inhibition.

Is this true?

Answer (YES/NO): NO